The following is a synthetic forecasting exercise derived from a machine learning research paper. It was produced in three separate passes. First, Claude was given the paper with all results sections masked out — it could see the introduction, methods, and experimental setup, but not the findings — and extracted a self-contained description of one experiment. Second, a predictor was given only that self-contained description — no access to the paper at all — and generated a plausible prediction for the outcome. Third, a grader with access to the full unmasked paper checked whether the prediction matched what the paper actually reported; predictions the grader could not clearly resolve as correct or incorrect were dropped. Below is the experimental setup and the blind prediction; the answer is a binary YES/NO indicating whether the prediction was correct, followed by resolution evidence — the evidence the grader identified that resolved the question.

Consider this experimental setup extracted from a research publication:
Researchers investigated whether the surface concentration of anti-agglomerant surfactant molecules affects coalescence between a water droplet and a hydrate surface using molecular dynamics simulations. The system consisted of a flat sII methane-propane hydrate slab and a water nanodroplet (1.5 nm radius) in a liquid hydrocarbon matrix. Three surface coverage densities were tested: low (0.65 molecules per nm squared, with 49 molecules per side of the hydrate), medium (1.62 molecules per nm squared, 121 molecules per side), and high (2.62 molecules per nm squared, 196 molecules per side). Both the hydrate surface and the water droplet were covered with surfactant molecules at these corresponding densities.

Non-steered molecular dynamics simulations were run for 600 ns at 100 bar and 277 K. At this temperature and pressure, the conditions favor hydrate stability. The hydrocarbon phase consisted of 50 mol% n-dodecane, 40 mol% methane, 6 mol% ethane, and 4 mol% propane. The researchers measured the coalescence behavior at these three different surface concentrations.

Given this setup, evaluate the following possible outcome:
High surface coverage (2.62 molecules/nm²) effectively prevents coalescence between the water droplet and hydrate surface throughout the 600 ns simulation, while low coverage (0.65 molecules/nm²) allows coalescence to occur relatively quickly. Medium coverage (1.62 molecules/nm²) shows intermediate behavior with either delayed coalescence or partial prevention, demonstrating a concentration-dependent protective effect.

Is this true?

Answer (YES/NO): NO